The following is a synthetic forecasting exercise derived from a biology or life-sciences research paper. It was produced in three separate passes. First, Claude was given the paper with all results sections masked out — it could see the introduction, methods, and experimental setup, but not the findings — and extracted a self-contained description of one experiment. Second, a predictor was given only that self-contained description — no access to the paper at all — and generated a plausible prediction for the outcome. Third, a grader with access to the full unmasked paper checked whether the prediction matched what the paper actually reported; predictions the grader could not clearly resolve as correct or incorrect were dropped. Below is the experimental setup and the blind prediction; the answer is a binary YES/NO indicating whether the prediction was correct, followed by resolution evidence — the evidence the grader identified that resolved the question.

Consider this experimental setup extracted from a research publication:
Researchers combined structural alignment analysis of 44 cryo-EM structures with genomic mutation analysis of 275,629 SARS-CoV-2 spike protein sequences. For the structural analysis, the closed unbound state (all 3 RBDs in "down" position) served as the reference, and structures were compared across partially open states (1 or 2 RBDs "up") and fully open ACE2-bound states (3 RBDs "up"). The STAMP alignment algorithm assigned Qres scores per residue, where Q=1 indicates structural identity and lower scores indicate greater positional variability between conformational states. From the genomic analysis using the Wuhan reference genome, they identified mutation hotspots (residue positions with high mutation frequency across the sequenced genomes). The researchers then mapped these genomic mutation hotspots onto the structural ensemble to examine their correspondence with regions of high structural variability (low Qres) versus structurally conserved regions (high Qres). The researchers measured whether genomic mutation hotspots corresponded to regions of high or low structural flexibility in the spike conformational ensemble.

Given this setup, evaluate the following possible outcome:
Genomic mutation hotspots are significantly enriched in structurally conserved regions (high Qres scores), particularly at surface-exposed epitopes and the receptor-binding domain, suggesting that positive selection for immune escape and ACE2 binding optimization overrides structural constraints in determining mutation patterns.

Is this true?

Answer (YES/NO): NO